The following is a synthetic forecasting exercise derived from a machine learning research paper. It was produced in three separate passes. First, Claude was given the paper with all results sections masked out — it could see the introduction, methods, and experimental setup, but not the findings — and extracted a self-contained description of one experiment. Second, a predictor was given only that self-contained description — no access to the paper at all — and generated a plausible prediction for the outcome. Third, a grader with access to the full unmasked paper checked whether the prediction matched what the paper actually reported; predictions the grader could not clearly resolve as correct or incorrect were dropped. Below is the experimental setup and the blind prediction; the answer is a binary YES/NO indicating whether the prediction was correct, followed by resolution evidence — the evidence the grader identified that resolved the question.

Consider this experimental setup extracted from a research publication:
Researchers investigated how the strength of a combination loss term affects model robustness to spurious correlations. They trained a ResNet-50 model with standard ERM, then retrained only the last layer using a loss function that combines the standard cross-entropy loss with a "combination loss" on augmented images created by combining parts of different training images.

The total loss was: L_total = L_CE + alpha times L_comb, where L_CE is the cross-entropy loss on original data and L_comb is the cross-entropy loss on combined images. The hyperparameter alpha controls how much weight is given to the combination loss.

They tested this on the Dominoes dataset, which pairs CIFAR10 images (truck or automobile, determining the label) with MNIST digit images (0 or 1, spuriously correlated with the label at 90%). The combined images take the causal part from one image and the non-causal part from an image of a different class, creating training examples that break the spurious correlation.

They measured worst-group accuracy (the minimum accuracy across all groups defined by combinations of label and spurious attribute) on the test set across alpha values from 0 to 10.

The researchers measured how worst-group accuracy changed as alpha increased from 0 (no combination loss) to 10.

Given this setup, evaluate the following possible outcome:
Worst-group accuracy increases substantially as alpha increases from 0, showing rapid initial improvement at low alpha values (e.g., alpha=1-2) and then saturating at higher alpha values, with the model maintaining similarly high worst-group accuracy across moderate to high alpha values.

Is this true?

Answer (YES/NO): YES